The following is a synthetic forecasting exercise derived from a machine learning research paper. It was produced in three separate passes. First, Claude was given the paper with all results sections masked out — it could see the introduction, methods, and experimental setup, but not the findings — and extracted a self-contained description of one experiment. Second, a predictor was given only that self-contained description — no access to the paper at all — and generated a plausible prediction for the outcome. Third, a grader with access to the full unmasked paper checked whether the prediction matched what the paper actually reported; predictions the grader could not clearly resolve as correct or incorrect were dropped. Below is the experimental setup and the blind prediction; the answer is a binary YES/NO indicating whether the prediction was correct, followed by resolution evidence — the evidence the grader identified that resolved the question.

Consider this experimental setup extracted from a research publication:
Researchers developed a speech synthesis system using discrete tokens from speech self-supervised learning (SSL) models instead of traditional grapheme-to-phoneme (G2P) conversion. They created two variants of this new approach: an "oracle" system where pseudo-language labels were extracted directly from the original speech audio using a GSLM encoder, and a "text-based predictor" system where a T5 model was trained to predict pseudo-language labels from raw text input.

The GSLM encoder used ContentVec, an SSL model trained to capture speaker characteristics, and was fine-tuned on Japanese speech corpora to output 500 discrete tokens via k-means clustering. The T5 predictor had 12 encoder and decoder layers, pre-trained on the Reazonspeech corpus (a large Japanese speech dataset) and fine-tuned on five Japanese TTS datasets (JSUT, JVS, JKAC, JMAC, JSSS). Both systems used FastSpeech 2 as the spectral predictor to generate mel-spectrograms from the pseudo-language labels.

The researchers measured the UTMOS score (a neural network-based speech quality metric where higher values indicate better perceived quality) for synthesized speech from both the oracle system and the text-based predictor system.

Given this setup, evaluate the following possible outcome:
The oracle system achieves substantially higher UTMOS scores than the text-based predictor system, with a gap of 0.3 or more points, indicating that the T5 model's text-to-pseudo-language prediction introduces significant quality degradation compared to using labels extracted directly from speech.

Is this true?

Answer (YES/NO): NO